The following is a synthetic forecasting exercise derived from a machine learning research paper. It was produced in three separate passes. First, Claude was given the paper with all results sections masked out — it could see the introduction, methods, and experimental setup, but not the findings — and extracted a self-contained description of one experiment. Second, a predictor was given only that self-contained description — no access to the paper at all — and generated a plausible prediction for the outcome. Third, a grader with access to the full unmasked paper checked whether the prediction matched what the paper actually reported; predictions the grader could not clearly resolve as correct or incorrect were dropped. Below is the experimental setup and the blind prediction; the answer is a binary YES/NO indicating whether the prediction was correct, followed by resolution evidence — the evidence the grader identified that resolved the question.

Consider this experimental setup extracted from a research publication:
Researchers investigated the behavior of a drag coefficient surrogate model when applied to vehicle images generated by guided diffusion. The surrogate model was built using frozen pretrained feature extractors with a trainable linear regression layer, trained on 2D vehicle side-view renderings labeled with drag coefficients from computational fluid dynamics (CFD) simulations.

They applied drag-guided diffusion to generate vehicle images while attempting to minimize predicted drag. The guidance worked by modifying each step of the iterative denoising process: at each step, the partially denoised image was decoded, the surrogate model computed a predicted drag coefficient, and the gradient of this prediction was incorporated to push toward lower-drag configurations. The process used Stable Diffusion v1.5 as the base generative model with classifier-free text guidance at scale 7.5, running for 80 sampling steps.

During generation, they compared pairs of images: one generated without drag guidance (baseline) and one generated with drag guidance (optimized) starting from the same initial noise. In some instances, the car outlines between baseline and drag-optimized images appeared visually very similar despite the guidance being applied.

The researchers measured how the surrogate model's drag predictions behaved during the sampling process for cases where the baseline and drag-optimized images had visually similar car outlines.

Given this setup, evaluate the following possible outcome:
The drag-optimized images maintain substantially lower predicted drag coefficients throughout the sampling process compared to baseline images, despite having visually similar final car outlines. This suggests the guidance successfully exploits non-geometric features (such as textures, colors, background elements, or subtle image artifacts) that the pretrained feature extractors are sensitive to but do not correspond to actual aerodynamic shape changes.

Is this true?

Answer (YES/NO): NO